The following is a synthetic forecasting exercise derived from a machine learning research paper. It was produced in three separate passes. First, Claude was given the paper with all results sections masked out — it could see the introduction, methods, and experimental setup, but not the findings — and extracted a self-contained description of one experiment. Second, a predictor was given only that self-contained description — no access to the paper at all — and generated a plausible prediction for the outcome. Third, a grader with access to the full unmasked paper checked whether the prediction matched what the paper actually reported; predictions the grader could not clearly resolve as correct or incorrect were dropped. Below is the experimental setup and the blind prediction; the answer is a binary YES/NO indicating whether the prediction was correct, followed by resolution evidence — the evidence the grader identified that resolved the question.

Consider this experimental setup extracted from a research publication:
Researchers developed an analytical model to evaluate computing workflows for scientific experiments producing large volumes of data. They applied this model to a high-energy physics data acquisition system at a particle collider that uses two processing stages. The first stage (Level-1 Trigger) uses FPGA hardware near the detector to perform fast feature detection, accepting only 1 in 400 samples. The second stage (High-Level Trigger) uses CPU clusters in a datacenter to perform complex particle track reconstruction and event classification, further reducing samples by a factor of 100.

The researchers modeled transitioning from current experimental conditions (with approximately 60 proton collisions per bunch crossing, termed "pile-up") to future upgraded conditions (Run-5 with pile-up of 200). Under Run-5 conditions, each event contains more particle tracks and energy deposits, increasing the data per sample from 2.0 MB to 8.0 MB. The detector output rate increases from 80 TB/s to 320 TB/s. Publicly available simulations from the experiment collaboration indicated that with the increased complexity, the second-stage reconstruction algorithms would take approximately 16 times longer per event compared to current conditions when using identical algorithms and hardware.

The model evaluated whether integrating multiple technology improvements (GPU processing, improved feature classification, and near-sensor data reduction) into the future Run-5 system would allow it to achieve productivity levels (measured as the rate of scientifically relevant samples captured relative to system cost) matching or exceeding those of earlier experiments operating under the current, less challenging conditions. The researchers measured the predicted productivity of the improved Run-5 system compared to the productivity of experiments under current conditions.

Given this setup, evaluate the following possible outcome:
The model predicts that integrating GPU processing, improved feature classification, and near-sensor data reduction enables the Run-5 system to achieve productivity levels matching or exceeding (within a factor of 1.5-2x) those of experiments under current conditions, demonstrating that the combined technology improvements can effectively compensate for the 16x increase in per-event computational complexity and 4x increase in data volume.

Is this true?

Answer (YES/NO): NO